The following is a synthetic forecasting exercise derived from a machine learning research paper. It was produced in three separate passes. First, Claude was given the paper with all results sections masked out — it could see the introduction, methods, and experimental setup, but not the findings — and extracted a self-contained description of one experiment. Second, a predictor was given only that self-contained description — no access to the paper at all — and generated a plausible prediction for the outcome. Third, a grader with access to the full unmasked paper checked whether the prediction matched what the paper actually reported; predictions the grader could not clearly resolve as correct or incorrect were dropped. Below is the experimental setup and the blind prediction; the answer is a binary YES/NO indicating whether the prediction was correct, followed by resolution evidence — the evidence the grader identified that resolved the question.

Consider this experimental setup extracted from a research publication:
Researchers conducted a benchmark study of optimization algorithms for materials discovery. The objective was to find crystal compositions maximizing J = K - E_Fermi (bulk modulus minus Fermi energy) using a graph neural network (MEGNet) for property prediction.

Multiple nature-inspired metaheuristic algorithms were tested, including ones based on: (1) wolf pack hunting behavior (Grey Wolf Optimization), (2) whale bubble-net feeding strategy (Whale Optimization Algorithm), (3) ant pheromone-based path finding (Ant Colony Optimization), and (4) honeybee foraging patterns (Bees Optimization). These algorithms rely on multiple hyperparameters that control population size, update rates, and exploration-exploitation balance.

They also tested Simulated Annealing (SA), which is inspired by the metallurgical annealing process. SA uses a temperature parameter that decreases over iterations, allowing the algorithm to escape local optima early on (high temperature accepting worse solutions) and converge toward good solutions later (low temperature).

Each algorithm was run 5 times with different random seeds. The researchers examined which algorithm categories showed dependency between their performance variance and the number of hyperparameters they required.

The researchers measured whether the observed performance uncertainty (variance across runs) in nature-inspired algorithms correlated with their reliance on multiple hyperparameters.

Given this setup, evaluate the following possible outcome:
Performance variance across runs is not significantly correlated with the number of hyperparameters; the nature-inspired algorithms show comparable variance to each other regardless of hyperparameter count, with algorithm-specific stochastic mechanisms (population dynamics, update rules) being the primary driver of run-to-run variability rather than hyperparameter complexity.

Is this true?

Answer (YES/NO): NO